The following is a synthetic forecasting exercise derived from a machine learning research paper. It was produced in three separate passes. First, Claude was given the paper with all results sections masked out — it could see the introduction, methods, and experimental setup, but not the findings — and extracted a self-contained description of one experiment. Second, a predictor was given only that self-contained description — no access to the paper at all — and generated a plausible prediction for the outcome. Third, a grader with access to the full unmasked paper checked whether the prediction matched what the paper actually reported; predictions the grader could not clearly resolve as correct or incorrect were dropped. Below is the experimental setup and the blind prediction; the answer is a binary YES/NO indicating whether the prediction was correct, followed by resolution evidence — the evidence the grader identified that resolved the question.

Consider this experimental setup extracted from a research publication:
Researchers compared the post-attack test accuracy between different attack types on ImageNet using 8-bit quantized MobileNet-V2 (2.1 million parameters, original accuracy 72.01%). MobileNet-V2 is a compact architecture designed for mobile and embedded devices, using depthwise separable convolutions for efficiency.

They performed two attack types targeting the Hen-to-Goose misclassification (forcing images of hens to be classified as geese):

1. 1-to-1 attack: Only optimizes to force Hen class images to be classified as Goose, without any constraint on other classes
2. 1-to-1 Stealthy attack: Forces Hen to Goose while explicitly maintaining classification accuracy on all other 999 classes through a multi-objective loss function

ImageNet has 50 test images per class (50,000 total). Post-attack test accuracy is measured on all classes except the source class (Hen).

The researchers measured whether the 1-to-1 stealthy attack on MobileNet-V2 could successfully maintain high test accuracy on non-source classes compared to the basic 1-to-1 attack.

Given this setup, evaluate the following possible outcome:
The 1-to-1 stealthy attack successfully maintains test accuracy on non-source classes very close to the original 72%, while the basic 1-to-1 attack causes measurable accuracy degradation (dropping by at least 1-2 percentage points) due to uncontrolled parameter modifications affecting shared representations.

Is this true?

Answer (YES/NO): NO